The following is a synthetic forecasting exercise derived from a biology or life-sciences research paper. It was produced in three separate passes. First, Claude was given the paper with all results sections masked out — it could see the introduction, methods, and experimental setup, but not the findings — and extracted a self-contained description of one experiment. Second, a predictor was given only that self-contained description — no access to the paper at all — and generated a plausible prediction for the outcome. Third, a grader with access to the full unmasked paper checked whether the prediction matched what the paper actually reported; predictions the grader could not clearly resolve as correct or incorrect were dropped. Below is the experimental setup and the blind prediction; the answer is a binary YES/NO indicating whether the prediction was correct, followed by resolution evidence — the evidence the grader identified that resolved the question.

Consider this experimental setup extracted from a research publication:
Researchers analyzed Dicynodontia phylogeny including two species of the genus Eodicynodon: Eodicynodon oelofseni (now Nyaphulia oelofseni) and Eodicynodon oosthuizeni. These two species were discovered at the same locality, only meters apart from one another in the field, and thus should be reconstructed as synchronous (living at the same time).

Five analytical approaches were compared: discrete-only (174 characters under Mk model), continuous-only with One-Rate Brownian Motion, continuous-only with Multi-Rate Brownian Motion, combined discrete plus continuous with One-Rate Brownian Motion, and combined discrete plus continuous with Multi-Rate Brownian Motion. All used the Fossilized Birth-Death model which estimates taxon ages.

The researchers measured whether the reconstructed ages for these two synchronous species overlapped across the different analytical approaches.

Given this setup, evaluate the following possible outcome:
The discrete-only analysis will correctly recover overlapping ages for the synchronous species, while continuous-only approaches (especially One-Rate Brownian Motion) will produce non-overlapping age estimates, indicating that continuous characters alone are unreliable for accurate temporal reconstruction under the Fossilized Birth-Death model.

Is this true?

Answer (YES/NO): NO